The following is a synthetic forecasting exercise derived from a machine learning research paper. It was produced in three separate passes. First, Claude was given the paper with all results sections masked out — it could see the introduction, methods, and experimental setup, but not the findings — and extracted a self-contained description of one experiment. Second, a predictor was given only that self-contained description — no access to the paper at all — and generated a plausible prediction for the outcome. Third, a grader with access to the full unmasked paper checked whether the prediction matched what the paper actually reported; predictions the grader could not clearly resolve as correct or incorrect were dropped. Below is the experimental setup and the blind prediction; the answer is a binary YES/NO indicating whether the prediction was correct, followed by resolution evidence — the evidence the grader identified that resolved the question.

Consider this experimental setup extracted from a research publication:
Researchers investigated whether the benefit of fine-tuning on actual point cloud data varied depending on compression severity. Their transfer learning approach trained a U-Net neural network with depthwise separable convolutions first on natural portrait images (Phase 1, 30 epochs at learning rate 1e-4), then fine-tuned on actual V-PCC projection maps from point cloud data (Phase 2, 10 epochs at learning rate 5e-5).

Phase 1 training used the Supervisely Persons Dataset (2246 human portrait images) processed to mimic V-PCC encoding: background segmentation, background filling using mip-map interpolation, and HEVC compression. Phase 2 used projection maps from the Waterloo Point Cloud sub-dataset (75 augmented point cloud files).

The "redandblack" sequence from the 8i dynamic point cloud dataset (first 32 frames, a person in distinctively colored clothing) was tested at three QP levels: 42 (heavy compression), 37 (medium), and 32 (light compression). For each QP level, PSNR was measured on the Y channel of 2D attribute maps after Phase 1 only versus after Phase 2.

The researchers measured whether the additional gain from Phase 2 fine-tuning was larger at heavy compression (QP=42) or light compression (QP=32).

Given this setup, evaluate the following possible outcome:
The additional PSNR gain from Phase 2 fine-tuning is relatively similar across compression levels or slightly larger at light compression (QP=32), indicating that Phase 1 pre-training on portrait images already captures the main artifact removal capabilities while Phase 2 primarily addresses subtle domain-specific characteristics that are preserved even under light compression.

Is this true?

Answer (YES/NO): NO